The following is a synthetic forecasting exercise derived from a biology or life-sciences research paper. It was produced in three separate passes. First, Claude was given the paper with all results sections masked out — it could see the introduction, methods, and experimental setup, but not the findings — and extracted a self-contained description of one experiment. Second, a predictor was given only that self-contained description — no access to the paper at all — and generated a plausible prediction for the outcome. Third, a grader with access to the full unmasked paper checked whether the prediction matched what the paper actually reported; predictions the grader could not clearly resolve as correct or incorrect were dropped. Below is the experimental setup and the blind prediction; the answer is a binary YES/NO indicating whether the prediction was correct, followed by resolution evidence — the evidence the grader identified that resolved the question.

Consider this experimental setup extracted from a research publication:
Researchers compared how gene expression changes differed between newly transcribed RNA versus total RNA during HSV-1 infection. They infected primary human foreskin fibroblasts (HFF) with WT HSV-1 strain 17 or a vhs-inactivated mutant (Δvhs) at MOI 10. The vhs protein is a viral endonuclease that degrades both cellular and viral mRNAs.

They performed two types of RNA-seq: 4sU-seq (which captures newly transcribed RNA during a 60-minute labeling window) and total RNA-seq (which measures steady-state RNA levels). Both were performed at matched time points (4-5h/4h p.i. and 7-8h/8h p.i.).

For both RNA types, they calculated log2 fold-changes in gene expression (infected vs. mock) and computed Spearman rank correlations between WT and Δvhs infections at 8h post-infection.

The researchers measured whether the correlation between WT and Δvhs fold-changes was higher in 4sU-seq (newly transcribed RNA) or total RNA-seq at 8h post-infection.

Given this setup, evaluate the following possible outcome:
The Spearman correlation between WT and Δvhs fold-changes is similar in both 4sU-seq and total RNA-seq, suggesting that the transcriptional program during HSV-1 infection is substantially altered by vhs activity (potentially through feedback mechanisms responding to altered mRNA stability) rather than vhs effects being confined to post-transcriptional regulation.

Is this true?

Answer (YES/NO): NO